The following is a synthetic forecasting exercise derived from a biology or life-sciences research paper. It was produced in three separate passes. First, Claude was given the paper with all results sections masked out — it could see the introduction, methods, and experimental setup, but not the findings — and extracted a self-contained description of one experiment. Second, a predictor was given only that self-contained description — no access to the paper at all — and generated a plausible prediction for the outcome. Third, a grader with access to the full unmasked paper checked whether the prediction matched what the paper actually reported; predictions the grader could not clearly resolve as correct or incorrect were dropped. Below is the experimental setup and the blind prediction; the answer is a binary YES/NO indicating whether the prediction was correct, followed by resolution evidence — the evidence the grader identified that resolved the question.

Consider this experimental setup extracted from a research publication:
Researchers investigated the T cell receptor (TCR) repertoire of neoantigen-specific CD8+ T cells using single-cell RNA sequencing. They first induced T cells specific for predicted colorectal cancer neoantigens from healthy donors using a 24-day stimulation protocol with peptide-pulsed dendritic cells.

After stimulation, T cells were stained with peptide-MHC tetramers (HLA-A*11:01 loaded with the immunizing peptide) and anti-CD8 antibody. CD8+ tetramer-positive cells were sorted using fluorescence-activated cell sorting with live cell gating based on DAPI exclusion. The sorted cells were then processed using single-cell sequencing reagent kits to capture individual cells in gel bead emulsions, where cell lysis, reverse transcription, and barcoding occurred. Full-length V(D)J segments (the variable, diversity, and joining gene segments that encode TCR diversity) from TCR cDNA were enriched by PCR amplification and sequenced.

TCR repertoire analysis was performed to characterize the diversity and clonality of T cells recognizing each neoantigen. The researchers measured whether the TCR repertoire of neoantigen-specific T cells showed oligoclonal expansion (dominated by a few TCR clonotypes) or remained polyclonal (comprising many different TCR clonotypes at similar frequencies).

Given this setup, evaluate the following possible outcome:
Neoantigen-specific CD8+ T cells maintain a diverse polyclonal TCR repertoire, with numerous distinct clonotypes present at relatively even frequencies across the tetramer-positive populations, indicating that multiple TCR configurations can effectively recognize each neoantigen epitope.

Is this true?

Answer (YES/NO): NO